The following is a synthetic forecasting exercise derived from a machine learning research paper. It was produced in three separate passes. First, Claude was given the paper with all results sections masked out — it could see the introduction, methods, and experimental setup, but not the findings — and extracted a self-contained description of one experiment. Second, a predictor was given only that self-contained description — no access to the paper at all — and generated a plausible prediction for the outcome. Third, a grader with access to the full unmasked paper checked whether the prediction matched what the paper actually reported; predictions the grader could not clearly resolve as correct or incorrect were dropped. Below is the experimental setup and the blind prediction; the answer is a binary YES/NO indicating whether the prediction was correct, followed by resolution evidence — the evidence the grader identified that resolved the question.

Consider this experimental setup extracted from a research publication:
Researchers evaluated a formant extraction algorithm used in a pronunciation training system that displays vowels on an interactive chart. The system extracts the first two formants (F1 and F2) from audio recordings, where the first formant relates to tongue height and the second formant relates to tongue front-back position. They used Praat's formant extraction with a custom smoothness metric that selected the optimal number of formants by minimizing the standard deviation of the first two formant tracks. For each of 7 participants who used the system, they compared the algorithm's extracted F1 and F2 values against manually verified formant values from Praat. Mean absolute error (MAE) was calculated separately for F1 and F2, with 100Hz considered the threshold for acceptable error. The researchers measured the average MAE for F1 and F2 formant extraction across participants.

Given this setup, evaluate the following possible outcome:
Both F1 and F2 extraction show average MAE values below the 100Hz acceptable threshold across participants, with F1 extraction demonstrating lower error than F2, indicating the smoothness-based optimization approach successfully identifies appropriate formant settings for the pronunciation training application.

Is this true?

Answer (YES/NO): NO